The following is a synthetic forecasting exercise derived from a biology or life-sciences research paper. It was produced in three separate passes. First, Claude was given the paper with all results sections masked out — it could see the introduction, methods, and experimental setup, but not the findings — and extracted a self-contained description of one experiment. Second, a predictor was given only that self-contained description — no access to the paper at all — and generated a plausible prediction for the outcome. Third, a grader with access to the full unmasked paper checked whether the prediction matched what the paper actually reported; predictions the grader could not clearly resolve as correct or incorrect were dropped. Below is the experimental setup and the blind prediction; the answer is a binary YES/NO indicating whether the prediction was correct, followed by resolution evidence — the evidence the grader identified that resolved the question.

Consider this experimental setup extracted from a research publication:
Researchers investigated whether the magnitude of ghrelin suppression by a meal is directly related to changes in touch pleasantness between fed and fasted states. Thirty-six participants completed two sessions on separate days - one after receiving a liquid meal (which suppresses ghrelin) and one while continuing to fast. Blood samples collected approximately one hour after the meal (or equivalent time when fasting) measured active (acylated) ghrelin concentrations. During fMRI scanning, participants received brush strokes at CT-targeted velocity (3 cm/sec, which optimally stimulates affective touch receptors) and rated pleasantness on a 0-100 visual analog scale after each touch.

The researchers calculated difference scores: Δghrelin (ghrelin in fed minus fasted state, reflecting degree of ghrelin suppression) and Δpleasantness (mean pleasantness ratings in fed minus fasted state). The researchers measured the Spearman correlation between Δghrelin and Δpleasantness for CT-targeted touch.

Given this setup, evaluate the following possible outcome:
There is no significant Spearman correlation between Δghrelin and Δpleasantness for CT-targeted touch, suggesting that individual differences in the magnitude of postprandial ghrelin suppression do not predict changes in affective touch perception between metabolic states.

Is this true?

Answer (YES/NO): YES